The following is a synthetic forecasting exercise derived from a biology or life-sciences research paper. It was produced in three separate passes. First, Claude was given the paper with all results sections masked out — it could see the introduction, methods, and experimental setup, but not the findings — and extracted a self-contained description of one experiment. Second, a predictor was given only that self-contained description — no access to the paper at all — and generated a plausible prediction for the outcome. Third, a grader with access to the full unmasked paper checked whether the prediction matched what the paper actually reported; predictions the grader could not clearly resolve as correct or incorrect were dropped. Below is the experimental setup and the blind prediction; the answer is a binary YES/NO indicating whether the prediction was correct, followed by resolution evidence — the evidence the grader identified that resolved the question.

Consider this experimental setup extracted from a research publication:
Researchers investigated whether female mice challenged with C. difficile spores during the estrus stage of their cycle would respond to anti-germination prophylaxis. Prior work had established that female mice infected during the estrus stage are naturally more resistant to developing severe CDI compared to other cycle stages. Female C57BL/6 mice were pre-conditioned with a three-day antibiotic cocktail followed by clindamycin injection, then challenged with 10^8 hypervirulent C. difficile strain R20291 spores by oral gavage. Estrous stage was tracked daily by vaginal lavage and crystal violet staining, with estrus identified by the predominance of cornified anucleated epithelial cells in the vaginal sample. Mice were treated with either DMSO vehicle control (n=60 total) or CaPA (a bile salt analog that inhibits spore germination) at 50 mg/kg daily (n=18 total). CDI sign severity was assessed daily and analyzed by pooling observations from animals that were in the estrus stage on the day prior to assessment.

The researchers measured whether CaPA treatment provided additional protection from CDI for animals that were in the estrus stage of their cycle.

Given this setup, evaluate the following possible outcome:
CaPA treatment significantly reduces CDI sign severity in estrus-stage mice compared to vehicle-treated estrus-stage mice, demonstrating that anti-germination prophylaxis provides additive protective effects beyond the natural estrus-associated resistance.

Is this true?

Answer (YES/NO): NO